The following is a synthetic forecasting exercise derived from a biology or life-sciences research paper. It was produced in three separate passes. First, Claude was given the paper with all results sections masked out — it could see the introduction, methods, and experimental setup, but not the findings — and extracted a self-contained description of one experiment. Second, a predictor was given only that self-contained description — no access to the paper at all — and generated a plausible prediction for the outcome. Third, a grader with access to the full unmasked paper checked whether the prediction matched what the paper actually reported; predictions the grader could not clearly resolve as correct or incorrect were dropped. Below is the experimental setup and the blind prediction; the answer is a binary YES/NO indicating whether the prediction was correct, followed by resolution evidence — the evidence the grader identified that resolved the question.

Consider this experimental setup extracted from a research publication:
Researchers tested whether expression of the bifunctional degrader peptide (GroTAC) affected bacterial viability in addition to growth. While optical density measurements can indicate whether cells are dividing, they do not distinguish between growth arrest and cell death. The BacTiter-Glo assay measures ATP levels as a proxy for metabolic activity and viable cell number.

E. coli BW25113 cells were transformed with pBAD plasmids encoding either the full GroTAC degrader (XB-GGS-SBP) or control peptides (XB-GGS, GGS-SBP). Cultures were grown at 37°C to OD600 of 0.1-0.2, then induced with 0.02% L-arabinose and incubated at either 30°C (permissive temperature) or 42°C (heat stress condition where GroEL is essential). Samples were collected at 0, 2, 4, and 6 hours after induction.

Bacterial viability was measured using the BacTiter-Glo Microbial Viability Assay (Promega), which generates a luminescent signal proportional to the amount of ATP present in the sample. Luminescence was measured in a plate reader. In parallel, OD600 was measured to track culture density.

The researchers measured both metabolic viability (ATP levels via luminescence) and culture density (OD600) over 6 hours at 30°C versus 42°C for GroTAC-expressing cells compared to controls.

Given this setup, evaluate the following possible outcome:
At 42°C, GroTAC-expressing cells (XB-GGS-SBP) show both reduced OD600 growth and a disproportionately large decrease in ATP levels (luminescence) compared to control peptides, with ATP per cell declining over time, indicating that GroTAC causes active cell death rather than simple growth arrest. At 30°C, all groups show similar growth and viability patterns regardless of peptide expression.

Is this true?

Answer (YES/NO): NO